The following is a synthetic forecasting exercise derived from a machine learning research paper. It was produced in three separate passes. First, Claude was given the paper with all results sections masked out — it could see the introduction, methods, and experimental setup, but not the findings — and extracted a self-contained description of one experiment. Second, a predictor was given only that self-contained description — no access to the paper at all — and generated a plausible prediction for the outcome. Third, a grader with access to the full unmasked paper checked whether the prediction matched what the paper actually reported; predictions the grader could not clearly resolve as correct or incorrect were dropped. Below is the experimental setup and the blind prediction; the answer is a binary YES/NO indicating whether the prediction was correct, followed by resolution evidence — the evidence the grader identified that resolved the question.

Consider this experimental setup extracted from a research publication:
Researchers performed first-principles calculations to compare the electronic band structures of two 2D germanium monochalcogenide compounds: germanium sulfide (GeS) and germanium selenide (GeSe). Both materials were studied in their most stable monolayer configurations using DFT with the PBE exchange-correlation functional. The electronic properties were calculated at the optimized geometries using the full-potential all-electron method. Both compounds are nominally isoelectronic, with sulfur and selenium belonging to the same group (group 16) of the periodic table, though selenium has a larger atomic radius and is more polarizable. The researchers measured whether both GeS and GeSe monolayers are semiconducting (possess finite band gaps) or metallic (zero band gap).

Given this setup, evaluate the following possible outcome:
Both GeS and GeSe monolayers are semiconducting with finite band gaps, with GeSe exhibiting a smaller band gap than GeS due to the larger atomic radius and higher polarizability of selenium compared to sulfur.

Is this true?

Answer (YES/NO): YES